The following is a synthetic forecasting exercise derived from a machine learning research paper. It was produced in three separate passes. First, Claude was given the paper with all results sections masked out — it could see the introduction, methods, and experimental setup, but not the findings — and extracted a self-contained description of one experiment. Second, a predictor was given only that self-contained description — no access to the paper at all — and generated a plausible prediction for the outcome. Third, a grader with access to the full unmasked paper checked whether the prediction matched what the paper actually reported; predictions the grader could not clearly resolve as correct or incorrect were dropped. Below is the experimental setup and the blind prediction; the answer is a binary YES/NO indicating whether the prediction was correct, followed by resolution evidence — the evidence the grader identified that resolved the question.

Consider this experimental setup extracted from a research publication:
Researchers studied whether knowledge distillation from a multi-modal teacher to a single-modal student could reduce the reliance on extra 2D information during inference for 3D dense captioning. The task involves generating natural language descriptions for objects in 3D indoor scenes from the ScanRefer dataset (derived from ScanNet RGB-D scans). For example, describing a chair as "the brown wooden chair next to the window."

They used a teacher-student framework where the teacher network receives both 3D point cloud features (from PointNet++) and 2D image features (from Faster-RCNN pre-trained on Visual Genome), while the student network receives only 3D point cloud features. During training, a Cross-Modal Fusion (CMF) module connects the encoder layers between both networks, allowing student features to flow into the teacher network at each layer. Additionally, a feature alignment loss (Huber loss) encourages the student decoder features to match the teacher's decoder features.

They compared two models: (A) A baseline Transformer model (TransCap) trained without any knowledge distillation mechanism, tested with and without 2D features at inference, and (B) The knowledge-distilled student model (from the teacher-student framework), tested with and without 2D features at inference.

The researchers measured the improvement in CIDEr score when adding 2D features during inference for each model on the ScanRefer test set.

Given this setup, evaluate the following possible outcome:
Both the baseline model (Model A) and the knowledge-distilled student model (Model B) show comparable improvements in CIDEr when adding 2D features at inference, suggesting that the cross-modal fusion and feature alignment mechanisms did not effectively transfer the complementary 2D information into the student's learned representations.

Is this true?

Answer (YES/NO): NO